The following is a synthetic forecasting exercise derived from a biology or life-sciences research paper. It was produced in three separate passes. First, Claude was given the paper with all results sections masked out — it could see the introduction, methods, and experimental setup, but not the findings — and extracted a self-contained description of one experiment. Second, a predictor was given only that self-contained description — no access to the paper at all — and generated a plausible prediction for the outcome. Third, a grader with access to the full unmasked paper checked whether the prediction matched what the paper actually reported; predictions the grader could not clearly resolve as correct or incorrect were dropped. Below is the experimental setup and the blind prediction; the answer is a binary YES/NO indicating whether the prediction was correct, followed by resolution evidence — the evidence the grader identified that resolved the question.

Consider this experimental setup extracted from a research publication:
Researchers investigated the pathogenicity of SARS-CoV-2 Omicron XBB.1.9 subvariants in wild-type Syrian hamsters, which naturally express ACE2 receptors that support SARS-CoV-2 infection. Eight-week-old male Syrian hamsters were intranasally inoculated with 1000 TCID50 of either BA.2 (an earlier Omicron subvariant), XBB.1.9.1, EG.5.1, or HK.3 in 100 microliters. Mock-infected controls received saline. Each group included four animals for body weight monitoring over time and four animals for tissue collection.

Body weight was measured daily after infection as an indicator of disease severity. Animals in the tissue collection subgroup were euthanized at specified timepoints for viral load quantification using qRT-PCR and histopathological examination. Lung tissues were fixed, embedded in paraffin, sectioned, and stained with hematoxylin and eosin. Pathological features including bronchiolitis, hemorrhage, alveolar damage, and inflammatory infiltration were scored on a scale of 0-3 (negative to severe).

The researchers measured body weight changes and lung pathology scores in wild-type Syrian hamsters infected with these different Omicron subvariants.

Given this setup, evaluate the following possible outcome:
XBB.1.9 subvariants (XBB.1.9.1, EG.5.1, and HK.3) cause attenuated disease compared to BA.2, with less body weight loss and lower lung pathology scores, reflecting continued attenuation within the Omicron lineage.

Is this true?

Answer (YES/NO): NO